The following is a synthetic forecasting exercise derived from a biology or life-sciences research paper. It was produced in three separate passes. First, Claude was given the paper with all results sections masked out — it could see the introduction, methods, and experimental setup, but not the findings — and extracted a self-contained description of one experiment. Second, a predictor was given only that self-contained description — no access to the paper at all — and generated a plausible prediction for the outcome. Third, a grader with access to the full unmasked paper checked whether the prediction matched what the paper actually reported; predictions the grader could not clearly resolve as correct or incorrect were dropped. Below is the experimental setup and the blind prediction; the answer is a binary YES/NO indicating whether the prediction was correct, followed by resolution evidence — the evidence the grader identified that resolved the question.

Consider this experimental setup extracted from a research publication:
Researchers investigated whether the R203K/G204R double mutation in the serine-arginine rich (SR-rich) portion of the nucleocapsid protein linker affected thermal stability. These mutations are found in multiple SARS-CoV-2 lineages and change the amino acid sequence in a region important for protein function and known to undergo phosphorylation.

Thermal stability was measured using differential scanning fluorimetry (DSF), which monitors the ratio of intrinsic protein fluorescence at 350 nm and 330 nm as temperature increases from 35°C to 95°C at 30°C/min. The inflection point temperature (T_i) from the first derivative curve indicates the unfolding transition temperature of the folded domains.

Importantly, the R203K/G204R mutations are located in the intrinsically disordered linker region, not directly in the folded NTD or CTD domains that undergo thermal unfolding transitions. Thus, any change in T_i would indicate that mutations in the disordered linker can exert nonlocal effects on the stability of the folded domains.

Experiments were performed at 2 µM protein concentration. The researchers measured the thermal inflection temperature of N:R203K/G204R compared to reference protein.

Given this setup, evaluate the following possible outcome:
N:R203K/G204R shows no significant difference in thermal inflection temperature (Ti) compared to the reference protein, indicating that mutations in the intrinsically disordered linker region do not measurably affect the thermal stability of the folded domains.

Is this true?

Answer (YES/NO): NO